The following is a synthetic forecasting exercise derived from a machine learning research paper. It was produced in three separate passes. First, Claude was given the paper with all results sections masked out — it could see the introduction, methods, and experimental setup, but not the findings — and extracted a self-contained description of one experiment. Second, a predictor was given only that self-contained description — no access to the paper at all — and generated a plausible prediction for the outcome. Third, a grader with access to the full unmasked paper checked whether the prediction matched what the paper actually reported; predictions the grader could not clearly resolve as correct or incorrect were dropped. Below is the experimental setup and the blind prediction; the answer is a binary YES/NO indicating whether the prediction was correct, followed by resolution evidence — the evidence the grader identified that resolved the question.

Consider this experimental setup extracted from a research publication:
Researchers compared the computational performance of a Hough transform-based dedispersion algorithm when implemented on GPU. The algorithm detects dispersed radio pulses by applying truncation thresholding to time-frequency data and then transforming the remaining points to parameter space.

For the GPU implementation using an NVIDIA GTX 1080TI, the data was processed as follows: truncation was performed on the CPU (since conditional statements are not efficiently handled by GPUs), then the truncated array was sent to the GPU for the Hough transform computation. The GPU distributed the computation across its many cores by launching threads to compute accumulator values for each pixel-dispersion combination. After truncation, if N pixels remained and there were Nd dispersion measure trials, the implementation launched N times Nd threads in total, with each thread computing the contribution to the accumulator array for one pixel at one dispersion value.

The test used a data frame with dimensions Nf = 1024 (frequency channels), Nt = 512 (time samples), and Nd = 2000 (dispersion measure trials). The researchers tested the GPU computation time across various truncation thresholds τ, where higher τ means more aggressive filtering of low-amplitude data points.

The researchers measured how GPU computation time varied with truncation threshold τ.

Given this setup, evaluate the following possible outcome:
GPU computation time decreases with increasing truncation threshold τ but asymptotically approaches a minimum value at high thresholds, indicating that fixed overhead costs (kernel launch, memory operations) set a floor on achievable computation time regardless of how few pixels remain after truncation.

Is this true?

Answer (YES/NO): NO